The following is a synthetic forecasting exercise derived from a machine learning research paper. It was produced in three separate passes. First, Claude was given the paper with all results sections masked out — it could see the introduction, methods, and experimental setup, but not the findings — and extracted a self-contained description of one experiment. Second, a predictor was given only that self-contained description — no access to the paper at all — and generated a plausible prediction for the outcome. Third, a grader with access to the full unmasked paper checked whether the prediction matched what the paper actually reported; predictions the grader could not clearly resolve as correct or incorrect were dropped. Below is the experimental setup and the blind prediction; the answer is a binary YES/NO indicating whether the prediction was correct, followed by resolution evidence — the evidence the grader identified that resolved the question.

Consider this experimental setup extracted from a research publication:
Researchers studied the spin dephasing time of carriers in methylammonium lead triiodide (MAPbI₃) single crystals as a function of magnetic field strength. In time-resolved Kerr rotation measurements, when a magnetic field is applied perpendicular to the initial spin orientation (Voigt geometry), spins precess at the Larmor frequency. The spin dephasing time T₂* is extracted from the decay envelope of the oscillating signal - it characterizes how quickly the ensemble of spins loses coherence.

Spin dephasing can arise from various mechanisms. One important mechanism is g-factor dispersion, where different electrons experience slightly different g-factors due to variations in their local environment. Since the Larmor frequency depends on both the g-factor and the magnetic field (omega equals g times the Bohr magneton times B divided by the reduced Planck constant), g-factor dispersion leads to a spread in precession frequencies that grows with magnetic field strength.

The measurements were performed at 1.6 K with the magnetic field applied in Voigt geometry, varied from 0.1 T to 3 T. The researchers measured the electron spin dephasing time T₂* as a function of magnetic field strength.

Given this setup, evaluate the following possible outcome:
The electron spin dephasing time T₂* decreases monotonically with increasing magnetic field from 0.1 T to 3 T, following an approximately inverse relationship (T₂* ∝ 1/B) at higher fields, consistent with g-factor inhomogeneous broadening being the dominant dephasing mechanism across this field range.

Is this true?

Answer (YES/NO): YES